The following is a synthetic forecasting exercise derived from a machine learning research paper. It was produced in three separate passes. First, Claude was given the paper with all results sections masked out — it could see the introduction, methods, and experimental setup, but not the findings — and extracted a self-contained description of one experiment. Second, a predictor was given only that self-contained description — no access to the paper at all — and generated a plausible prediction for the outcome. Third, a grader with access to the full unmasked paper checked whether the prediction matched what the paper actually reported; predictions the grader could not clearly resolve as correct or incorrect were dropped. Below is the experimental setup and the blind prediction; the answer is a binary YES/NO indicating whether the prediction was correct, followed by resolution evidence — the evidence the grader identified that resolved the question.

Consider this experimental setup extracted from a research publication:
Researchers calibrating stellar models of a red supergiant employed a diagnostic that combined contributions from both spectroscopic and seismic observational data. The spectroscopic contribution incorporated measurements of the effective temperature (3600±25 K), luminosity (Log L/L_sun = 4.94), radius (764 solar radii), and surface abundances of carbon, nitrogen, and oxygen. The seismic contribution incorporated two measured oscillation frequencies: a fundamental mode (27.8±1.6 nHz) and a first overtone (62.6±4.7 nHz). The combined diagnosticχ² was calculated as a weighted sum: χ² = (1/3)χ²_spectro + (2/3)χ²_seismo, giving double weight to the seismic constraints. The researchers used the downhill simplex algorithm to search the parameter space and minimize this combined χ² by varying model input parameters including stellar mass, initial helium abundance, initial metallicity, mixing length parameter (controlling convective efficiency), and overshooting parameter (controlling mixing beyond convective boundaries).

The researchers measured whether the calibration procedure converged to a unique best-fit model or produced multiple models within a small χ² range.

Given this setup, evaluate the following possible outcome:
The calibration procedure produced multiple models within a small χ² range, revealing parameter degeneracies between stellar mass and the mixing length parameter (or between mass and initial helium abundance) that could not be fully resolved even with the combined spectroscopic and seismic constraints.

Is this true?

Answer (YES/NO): NO